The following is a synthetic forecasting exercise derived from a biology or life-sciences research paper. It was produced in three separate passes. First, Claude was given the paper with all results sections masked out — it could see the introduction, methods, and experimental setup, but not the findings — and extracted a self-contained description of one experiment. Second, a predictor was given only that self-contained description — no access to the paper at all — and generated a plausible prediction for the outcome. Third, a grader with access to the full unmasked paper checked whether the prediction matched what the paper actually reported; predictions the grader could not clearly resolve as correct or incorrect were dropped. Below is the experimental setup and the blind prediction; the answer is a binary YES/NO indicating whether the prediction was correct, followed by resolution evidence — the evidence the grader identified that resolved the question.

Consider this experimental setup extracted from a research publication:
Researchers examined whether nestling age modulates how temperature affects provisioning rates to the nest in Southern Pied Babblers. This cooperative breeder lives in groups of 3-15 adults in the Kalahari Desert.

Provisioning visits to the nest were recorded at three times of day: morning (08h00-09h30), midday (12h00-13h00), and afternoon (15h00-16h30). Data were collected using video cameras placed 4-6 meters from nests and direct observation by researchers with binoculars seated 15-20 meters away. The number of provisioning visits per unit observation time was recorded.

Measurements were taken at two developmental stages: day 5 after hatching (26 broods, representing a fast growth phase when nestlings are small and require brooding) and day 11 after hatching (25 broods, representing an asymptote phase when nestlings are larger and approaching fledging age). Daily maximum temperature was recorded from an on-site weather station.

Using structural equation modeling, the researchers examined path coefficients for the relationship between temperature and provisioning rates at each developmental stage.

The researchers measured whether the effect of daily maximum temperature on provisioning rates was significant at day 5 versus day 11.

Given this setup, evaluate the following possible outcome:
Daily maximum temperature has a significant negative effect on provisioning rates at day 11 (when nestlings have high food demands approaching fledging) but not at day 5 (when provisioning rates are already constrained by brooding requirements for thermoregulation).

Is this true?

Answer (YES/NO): NO